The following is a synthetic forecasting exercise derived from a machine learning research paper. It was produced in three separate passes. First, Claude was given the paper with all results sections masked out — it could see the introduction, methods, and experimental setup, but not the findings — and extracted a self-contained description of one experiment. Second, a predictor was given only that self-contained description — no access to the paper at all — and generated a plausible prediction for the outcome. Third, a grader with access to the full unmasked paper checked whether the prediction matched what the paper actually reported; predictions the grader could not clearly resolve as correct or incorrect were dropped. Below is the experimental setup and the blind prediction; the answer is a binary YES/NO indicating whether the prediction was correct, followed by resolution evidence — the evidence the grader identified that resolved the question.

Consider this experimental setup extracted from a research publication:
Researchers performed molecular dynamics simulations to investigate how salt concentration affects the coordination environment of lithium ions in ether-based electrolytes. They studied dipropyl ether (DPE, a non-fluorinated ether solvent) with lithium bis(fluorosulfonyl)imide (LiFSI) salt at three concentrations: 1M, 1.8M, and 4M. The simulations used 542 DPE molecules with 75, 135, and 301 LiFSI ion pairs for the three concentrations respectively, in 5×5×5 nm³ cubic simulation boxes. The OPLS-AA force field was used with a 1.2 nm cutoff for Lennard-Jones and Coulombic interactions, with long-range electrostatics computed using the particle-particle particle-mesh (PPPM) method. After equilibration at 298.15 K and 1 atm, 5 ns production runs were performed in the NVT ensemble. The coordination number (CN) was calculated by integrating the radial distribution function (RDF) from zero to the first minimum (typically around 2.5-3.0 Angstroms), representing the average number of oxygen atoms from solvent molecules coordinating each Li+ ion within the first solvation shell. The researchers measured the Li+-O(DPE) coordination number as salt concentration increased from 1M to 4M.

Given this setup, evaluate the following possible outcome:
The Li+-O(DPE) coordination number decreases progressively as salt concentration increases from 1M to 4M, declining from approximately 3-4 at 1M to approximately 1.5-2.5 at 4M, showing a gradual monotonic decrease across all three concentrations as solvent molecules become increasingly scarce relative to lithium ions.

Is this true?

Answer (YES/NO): NO